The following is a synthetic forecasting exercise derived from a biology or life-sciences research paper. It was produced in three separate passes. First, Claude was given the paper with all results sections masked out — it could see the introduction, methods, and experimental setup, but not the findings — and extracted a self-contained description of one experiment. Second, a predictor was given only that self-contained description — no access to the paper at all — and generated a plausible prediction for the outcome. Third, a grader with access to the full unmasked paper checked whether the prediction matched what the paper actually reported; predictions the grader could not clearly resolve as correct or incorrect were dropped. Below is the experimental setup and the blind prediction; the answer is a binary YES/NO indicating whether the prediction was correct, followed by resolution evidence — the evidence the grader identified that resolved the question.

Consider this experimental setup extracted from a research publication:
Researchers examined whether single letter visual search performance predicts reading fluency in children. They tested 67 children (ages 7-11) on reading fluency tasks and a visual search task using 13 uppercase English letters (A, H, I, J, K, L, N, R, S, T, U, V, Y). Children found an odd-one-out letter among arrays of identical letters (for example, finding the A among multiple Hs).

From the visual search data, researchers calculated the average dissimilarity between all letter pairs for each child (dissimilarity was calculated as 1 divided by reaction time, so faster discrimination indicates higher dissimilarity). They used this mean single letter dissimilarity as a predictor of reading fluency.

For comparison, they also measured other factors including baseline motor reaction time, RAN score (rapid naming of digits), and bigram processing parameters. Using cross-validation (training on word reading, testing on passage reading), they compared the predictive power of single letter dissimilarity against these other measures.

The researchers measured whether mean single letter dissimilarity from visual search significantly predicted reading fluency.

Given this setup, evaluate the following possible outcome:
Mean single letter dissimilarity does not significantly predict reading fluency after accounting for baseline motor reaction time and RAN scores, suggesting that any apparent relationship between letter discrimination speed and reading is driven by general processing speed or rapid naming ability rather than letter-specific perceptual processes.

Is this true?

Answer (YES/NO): NO